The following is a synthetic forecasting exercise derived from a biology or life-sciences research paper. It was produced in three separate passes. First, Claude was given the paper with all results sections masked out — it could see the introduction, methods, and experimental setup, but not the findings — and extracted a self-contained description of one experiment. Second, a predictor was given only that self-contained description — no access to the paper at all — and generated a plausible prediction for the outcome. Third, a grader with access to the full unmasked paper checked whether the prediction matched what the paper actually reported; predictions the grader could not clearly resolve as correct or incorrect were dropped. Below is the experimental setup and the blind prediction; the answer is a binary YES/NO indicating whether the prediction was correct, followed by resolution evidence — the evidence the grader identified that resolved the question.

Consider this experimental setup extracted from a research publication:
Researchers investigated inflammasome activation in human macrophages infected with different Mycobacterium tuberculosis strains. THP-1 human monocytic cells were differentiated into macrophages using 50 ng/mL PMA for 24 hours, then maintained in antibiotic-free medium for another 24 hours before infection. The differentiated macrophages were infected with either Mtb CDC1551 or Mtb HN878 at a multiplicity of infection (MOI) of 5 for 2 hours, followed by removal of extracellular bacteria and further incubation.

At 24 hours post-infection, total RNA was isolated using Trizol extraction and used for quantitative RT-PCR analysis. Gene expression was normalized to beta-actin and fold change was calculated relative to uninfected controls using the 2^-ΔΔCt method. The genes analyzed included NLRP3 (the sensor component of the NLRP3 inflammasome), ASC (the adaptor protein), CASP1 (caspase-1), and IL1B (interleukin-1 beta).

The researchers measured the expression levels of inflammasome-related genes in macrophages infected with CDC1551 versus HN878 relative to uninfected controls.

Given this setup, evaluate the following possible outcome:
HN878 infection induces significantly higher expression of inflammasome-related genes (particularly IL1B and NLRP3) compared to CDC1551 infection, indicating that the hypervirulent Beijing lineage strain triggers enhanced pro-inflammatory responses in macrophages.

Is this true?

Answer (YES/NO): YES